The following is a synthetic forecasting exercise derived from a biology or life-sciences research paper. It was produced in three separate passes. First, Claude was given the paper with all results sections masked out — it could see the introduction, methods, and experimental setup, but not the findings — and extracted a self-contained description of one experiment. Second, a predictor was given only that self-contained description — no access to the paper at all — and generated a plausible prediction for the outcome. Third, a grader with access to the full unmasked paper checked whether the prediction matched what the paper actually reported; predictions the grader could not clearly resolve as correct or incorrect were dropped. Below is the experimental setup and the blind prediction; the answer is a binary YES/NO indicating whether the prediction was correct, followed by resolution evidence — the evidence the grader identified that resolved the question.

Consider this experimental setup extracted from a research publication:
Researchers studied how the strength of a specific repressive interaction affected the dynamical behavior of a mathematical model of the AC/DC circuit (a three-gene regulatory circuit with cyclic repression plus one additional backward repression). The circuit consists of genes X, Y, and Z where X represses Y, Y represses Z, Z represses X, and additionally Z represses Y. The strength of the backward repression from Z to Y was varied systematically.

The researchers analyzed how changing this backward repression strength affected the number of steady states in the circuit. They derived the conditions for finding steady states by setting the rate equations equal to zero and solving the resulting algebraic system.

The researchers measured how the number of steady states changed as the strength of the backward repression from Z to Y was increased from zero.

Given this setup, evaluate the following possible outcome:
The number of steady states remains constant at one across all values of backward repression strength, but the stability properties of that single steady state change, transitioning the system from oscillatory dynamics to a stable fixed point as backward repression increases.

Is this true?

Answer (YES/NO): NO